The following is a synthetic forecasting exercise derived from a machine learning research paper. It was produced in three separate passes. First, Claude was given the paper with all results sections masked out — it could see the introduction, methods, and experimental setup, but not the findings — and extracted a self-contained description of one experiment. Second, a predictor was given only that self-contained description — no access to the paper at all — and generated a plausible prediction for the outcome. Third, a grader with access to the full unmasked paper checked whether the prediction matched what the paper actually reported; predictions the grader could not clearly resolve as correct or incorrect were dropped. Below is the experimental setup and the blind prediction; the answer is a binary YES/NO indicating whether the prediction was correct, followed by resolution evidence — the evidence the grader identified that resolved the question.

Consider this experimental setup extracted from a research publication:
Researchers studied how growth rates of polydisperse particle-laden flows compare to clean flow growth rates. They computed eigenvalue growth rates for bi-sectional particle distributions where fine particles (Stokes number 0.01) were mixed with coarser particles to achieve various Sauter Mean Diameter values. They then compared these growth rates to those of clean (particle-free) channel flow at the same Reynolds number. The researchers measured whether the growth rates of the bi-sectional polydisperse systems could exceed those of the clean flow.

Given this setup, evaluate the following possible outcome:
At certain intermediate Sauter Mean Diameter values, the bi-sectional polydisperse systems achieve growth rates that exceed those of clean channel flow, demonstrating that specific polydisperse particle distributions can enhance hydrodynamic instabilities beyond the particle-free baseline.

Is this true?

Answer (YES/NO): YES